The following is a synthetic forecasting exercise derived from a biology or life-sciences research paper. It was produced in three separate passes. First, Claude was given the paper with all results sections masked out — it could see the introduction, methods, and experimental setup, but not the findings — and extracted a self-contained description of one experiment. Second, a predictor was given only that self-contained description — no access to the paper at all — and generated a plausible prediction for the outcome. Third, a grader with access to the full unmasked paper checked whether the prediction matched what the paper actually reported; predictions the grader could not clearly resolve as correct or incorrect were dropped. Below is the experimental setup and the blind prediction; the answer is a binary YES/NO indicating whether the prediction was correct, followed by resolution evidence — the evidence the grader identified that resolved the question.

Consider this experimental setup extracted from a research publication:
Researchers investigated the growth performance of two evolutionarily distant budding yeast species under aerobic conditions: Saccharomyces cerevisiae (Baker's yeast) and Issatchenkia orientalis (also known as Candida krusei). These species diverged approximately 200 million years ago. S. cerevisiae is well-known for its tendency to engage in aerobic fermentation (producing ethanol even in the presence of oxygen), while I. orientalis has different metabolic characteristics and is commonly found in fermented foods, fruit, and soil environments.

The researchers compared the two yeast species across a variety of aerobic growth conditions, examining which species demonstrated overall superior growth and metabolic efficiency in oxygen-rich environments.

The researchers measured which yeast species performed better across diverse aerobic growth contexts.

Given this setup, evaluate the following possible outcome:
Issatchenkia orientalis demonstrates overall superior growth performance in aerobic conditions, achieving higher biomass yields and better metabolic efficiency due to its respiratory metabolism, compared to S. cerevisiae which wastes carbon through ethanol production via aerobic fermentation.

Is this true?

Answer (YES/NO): YES